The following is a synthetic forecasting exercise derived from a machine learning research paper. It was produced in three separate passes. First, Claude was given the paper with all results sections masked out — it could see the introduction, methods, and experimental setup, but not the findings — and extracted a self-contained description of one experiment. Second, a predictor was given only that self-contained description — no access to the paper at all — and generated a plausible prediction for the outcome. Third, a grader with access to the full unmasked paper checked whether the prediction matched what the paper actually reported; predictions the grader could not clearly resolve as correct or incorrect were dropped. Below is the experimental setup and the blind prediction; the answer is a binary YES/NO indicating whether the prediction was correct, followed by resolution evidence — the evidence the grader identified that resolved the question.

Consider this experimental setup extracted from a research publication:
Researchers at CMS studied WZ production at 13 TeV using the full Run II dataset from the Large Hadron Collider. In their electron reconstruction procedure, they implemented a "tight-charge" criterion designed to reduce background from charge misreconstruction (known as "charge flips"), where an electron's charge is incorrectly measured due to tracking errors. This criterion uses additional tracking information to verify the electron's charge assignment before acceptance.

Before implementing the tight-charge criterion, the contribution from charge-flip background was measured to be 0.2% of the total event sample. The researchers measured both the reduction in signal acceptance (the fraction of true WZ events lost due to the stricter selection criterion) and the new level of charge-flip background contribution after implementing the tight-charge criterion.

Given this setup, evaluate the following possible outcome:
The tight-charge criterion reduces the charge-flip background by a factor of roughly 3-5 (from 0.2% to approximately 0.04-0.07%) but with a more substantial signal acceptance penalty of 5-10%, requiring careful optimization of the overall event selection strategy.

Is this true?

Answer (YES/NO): NO